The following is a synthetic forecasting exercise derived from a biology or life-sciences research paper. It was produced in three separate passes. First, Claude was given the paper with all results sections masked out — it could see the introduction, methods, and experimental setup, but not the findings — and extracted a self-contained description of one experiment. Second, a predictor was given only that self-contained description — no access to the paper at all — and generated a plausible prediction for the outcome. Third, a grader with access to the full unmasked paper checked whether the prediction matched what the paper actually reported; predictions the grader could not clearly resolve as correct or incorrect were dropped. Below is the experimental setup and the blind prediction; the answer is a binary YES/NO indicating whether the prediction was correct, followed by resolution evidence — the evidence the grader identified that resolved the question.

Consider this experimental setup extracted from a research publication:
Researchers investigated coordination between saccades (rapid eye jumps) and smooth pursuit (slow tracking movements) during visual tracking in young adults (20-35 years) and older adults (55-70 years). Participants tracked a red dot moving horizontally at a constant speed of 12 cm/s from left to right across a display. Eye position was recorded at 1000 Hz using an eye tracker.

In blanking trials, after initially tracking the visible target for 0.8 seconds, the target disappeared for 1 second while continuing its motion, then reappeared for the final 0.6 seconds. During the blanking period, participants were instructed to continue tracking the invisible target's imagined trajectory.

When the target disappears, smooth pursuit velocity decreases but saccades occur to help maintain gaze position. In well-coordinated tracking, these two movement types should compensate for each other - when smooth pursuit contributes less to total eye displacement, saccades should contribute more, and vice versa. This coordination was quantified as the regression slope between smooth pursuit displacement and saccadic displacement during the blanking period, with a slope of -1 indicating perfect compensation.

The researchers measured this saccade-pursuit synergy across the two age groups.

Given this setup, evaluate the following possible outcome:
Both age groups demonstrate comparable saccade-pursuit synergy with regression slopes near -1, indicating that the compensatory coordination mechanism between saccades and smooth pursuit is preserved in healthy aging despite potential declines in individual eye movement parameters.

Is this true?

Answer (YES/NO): NO